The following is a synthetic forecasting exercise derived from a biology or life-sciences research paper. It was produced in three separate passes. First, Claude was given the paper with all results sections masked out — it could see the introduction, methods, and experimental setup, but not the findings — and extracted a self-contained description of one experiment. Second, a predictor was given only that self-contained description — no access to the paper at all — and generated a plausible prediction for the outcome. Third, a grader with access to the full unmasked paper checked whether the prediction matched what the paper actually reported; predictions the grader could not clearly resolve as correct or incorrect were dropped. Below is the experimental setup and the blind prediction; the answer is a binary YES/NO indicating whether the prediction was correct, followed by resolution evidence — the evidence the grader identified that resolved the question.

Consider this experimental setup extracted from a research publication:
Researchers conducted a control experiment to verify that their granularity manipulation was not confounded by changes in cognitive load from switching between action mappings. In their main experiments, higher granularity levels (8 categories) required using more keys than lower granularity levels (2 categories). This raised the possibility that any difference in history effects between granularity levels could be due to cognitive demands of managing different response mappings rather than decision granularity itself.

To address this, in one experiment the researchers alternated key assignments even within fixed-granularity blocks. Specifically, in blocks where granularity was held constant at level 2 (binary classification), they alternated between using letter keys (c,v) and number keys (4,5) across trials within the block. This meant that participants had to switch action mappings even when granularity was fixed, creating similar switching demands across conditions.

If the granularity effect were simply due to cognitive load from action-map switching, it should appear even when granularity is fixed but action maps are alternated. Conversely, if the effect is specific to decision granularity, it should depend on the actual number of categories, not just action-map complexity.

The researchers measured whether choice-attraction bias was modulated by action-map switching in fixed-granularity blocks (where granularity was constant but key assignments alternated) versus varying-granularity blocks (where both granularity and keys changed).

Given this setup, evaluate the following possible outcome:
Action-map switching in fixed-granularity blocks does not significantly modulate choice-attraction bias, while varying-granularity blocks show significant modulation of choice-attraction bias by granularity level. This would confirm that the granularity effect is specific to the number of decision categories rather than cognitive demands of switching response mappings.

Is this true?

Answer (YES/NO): YES